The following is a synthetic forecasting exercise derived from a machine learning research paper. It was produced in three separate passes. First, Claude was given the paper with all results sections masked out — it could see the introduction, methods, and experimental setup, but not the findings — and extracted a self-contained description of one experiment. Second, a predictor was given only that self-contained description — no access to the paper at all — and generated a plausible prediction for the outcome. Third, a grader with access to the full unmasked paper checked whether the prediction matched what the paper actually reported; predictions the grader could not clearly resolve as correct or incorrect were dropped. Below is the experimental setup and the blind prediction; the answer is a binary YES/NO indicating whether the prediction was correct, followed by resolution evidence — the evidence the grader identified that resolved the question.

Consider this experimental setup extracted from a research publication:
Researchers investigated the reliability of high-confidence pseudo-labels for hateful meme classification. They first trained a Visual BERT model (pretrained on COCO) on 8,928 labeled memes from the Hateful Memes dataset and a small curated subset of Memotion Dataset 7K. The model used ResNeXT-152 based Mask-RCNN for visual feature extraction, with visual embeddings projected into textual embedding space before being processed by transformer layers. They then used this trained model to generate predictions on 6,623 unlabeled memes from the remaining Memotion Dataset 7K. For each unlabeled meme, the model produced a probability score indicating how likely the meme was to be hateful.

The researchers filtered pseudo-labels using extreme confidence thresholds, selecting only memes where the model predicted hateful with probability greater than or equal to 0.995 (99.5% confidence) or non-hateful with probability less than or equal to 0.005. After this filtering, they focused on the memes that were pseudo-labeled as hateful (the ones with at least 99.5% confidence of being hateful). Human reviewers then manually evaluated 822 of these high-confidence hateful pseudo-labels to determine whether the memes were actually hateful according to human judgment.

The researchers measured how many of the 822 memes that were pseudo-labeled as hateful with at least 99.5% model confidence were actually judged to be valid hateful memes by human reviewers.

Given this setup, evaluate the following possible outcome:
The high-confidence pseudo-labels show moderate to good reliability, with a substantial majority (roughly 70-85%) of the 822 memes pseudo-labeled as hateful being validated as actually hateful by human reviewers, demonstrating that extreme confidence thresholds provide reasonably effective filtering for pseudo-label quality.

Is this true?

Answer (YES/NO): NO